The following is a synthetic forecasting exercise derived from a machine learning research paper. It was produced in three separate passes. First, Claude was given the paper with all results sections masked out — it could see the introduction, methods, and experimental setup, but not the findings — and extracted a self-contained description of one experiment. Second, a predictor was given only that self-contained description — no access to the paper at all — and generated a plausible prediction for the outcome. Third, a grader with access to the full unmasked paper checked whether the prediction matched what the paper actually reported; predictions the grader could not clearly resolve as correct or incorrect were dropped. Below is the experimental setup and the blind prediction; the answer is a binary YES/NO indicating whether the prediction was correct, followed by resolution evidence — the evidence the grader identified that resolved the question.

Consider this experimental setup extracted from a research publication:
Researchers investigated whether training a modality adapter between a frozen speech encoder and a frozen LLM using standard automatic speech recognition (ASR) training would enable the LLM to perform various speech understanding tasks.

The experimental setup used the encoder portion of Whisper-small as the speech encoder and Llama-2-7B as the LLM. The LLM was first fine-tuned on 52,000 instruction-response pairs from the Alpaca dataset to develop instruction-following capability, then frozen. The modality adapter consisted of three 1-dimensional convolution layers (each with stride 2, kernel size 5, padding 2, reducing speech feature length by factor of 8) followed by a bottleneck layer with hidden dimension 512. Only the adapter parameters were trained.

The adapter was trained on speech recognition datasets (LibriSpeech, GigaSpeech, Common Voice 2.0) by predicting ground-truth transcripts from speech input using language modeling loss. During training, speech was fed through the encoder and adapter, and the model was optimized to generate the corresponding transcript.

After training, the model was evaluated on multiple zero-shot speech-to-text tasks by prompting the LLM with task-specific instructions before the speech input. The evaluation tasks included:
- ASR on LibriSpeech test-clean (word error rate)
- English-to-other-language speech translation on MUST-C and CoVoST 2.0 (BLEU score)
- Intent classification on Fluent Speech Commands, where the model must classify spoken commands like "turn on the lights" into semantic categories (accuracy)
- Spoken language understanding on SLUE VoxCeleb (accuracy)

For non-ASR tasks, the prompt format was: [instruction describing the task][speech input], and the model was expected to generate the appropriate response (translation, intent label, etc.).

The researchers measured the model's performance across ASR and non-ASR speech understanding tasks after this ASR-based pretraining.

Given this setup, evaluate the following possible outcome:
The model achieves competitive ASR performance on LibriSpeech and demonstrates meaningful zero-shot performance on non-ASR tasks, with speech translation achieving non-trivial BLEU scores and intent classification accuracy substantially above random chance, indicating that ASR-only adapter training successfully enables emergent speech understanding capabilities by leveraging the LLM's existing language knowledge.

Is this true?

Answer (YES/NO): NO